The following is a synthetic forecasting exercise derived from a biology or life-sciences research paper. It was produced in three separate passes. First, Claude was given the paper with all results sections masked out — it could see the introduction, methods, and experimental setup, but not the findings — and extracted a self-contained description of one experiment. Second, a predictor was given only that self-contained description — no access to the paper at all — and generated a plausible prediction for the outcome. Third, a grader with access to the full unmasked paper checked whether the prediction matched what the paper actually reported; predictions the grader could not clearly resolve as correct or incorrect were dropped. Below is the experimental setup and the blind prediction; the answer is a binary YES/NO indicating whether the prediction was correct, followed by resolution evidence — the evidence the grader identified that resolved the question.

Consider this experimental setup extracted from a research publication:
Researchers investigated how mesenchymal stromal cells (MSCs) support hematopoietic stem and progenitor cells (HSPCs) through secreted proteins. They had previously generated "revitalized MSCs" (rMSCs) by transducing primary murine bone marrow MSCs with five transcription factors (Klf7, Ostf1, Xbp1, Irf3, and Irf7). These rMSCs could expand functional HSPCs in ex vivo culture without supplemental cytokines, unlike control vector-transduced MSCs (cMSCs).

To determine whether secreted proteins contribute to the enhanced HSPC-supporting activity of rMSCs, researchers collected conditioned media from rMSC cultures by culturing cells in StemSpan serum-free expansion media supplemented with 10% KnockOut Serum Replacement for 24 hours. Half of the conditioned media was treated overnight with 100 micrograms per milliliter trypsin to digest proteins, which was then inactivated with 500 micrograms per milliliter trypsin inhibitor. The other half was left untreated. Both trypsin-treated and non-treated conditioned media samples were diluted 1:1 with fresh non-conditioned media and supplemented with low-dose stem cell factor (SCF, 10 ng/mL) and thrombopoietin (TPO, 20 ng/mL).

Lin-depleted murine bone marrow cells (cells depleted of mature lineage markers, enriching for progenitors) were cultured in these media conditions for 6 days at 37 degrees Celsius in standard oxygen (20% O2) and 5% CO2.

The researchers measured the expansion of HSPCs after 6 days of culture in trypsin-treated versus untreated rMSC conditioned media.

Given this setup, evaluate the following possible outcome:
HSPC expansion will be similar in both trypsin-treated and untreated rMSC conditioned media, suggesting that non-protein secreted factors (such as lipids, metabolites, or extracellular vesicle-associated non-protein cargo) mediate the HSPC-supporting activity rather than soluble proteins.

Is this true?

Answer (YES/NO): NO